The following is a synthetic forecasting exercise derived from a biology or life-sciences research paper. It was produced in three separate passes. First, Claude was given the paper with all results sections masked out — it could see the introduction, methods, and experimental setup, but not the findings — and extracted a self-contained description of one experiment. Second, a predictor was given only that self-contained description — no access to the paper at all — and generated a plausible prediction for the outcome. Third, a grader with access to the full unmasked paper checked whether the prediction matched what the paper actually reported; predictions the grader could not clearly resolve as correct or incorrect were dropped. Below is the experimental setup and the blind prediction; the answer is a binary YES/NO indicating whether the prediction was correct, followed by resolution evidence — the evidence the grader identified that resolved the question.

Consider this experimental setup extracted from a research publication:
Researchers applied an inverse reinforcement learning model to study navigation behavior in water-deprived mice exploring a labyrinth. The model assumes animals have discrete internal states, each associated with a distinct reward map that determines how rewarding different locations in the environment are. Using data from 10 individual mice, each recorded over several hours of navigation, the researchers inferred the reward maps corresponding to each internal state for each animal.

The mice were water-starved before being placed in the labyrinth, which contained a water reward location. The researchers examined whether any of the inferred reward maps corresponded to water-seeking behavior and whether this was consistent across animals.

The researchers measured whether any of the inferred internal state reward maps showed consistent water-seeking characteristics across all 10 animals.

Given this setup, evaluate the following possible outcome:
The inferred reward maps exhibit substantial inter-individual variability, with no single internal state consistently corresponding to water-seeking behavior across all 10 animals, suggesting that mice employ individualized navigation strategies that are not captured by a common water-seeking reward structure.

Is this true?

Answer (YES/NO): NO